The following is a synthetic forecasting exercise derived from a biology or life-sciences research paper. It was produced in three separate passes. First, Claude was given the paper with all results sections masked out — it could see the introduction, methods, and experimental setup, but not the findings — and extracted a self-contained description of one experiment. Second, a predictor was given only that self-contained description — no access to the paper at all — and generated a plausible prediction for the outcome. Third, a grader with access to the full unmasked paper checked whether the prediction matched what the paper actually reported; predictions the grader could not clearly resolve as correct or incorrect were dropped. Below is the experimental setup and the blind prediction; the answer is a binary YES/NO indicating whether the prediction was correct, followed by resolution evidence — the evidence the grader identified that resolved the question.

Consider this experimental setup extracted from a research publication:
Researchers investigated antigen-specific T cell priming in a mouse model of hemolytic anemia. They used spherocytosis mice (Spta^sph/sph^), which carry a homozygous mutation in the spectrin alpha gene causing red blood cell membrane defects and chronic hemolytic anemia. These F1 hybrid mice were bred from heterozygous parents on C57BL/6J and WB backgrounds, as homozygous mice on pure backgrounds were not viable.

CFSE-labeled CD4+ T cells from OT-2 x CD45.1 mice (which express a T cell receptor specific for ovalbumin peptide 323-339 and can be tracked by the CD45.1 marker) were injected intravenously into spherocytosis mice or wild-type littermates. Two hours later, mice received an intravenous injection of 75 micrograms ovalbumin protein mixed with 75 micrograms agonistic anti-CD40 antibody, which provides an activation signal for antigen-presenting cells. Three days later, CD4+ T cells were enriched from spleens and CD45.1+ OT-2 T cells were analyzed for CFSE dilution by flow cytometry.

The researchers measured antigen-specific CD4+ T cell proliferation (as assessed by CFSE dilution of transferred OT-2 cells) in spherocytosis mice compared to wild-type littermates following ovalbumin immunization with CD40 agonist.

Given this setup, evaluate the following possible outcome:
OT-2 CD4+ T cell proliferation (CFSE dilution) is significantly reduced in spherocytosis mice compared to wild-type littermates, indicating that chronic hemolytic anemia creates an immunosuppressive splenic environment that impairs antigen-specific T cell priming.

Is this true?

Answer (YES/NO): YES